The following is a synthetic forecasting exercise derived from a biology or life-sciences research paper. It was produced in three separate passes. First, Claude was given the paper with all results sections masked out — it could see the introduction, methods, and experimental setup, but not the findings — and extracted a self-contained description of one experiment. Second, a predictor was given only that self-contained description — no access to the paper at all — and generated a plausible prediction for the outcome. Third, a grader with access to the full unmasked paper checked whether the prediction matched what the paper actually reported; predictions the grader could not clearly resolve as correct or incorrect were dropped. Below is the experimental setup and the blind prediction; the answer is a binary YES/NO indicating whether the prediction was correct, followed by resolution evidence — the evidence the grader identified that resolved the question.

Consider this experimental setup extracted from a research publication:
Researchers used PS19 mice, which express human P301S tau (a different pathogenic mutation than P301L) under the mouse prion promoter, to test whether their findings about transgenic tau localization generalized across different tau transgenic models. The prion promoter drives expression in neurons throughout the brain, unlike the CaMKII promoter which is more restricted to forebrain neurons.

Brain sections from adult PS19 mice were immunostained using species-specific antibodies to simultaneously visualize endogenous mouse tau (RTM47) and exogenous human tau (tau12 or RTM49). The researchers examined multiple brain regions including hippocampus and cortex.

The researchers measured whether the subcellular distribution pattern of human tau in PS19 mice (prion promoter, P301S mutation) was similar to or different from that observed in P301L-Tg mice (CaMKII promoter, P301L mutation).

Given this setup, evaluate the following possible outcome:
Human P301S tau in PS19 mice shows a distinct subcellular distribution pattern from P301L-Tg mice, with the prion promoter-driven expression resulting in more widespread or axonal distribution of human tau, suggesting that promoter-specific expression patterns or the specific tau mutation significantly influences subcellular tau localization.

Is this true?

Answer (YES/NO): NO